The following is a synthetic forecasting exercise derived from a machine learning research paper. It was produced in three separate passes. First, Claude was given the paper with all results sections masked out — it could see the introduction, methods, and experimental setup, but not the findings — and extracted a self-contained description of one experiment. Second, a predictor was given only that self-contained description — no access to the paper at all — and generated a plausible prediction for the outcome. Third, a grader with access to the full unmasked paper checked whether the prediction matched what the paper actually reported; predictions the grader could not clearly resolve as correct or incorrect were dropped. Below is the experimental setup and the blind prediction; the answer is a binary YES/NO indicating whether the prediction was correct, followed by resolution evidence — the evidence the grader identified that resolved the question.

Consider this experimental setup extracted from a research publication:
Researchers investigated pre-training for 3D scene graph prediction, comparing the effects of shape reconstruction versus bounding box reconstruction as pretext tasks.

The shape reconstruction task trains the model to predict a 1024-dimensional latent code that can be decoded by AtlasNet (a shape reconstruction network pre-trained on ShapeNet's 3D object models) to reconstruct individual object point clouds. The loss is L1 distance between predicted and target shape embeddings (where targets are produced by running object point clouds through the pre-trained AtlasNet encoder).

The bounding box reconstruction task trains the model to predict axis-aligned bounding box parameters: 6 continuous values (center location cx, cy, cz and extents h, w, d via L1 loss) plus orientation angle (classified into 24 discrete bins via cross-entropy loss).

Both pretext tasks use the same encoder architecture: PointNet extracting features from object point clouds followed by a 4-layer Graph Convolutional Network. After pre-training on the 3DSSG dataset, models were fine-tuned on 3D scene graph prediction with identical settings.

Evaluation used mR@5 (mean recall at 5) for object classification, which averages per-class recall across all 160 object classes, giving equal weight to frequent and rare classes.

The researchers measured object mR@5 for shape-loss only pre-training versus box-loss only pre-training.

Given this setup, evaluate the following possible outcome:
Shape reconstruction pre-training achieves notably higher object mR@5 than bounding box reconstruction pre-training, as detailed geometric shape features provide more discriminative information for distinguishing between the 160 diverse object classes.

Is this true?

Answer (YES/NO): YES